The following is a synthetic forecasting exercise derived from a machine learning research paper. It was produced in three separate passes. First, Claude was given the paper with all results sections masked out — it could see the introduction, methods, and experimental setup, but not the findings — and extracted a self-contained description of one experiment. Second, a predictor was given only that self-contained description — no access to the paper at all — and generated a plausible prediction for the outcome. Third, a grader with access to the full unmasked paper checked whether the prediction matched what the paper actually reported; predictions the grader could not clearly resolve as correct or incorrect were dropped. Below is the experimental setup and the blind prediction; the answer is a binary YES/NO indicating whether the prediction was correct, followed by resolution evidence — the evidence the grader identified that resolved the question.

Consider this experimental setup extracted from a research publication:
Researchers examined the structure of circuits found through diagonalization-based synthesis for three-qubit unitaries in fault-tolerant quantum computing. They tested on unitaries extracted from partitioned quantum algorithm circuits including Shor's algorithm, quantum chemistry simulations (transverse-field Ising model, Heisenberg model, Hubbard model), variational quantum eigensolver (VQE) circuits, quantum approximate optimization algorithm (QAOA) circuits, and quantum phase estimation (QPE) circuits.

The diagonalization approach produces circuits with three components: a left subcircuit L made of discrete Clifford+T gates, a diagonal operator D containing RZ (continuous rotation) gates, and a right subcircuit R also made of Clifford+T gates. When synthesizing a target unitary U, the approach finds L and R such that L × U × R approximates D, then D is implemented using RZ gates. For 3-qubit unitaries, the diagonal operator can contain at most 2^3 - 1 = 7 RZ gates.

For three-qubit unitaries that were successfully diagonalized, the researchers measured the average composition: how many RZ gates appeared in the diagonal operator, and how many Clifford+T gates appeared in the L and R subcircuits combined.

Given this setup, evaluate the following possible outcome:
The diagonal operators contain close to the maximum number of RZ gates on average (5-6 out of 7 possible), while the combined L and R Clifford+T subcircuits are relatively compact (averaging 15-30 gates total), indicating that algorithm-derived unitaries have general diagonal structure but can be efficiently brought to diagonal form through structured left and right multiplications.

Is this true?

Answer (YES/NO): NO